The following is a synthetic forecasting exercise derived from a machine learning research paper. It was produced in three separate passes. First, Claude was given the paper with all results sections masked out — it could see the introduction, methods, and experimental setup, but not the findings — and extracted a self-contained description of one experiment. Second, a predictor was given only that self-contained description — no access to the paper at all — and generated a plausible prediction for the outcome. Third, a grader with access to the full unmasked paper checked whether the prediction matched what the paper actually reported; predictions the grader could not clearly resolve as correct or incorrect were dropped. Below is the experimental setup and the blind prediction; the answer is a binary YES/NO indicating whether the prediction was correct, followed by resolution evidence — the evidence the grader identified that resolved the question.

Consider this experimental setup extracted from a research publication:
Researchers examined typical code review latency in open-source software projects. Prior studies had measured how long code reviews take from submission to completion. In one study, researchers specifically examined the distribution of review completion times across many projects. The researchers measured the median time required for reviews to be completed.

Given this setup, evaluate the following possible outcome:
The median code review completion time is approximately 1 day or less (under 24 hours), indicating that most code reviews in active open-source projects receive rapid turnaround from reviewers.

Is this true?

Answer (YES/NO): NO